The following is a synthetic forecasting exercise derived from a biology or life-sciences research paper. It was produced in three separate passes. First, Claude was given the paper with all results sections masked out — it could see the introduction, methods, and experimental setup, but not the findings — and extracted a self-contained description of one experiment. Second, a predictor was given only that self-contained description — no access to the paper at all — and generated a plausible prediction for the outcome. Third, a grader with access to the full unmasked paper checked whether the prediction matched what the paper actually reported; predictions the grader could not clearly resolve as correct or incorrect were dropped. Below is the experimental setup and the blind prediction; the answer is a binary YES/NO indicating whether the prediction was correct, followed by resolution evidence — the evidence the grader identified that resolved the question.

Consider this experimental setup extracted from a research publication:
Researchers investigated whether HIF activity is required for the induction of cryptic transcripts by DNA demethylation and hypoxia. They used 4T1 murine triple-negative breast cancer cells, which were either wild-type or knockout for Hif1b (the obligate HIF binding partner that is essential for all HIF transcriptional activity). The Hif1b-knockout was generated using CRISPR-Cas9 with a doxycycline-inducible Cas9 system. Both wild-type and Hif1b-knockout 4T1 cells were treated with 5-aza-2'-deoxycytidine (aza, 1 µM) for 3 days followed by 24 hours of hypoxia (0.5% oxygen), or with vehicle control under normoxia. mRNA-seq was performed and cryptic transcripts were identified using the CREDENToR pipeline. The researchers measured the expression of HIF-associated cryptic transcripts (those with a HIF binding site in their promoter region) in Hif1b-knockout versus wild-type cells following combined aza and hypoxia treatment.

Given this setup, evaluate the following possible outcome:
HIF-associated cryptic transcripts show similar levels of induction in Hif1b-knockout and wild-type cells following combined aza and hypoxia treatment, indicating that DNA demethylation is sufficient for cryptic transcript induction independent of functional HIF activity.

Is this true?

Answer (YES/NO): NO